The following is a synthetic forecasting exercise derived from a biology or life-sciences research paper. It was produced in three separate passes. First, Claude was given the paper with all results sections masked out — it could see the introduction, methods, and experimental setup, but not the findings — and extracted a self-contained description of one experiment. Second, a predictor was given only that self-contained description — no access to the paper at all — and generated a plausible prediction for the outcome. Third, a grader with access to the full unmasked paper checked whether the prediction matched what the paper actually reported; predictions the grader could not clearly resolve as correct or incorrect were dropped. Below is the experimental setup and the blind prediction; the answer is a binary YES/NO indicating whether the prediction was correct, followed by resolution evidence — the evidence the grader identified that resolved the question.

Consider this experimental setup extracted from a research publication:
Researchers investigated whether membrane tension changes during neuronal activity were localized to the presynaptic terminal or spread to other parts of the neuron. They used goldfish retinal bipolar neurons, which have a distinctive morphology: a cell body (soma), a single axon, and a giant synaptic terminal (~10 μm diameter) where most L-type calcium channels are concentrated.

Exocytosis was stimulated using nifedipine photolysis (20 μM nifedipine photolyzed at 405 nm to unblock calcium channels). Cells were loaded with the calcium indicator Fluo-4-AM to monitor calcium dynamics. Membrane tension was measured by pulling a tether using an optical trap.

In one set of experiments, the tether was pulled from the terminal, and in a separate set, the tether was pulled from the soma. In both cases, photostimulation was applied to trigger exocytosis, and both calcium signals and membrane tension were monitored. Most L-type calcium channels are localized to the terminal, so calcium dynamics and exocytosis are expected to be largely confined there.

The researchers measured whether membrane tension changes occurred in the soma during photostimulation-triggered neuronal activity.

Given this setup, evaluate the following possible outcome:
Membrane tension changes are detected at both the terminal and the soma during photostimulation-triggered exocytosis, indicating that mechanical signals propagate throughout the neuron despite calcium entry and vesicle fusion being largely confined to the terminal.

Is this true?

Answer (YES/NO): NO